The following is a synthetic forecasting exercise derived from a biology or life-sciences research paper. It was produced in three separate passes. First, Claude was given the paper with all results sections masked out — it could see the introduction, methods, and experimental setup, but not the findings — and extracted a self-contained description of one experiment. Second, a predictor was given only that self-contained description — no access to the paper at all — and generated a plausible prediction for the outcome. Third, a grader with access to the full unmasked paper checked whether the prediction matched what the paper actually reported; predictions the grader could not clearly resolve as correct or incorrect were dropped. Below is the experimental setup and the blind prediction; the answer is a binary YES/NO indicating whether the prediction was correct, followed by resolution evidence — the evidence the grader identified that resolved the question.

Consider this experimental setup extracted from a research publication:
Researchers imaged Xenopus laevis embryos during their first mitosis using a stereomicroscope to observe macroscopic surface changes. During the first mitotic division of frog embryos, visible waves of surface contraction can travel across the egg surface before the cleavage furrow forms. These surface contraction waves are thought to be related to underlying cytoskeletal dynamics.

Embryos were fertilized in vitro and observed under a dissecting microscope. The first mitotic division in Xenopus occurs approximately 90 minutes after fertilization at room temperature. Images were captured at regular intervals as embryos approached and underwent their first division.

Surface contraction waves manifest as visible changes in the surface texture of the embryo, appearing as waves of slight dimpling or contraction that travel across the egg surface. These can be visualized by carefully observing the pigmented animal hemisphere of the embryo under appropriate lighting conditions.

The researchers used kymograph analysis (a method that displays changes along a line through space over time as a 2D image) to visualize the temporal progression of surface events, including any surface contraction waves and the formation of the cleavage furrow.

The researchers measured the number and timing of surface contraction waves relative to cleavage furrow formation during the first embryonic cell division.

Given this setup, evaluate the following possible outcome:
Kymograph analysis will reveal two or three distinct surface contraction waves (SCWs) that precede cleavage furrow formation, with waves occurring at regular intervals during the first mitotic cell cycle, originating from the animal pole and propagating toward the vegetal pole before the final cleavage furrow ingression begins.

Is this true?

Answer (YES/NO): NO